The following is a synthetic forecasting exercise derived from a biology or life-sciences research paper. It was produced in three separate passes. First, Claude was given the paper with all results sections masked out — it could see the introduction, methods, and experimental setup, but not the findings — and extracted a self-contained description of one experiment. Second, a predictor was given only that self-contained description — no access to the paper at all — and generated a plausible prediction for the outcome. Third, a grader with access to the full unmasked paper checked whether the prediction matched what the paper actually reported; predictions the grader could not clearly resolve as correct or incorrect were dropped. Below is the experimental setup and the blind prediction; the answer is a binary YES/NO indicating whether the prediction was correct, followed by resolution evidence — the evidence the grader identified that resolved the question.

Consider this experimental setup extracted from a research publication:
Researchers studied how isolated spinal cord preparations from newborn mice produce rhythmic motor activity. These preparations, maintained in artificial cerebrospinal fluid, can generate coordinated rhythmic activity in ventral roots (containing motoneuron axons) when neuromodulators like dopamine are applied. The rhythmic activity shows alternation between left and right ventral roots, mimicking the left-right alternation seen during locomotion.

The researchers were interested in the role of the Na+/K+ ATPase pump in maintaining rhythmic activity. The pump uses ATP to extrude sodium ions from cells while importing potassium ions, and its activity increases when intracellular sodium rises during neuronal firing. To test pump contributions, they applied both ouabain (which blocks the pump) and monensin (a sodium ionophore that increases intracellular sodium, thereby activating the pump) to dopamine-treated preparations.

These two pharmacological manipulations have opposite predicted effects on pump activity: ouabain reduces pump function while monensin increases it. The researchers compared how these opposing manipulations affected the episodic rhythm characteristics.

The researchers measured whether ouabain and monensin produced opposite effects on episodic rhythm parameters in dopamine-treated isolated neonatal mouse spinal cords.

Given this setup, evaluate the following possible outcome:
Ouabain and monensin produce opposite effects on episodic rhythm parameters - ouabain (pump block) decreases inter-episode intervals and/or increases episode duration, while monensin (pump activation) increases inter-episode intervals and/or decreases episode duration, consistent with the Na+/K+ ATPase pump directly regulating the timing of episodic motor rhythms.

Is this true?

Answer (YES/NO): NO